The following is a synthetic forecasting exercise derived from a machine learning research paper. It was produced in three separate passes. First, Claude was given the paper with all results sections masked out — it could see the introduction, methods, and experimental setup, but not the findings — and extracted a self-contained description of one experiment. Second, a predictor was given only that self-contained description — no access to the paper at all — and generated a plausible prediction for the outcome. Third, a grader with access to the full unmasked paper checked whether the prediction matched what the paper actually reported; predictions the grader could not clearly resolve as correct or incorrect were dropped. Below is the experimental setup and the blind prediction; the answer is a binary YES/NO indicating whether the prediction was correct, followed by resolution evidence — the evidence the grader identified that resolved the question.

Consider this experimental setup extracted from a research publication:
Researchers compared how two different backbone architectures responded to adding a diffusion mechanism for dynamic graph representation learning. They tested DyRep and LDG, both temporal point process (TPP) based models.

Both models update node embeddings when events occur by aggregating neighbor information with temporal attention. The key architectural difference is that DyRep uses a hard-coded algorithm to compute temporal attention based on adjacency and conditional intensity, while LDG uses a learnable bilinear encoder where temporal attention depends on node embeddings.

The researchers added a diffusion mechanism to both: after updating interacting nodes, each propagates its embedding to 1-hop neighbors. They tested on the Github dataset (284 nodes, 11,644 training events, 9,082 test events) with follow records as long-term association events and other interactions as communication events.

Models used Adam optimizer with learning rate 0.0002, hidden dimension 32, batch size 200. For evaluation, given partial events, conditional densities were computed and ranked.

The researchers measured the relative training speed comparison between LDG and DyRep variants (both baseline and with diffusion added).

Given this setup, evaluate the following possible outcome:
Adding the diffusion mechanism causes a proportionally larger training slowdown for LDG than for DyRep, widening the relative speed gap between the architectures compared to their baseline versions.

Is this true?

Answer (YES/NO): NO